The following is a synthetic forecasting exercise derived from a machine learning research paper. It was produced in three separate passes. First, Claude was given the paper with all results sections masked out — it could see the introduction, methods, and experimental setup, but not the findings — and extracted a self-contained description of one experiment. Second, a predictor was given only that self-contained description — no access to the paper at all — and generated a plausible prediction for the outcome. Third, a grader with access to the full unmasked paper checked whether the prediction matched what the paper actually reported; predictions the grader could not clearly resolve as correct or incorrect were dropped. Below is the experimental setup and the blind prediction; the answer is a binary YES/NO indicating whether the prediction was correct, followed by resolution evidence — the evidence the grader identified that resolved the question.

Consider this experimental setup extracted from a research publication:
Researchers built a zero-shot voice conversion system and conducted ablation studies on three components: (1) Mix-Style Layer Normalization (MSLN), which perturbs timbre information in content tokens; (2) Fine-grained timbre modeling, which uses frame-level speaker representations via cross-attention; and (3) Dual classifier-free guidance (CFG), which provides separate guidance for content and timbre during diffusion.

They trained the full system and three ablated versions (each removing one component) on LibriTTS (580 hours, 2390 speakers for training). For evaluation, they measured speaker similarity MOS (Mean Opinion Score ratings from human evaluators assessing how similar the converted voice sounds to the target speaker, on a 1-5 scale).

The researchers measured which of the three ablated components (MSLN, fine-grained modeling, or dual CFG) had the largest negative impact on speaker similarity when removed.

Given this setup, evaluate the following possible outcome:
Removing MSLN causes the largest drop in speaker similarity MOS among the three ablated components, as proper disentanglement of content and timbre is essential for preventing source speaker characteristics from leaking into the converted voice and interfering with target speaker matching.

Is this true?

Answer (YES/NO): NO